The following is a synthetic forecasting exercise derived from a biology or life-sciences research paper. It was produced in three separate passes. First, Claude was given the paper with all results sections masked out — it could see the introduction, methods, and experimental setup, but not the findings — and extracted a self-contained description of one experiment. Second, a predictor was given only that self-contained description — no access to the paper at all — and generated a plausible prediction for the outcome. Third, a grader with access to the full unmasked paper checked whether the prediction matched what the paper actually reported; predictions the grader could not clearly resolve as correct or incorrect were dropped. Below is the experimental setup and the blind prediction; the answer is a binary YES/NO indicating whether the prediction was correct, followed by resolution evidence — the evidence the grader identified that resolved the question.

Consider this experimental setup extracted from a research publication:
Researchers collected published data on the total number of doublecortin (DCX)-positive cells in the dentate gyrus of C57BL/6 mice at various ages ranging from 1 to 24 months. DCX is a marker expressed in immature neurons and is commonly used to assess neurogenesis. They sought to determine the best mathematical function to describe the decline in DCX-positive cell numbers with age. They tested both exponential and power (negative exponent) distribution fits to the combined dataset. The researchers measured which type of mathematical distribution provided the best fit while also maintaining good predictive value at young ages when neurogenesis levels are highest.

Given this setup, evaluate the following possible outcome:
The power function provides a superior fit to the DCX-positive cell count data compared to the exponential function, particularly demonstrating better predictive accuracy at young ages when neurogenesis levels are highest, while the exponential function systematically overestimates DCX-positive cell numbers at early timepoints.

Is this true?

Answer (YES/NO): NO